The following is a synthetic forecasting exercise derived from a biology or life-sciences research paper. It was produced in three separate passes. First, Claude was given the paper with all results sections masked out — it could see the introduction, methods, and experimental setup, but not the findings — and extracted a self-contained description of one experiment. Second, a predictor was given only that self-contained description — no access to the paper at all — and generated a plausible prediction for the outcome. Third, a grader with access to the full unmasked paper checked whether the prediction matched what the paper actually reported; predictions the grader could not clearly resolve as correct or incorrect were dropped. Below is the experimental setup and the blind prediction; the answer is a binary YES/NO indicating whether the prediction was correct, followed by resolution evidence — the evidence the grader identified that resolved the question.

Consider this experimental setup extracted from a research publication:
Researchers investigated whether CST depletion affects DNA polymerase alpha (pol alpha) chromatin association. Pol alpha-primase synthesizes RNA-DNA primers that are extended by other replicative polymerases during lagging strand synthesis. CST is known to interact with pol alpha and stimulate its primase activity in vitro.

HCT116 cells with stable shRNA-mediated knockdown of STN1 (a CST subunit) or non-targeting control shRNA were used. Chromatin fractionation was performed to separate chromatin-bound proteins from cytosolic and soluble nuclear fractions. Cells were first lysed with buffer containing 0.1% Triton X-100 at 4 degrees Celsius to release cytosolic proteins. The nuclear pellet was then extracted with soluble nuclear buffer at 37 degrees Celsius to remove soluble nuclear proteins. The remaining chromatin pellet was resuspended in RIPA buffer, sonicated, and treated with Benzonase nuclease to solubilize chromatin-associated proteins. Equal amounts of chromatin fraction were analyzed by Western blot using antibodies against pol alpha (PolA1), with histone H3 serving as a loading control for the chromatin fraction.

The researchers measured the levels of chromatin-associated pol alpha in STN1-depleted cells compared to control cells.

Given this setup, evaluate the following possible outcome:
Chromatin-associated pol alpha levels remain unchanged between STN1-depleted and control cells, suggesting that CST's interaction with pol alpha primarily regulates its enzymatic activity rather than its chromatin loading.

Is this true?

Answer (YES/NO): NO